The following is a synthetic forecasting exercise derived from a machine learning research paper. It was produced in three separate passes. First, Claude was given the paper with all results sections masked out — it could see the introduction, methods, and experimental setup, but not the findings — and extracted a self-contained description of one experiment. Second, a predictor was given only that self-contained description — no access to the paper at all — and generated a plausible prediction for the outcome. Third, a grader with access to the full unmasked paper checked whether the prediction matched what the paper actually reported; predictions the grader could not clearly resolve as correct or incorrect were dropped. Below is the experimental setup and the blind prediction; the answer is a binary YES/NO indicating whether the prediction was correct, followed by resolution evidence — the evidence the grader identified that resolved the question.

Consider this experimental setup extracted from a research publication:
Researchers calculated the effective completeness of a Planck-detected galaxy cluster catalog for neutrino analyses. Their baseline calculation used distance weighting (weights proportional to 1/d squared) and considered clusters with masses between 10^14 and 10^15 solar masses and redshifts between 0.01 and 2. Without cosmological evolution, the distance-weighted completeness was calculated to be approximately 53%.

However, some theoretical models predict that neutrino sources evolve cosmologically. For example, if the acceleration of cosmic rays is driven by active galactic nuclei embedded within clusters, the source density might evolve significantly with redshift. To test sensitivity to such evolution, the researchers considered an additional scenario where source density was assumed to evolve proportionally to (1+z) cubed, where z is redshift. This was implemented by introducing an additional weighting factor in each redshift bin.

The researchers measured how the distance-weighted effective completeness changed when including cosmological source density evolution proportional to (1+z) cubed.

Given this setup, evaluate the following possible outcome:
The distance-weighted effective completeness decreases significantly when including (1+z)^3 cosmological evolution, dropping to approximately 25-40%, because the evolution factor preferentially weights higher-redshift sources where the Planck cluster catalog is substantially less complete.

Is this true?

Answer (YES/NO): NO